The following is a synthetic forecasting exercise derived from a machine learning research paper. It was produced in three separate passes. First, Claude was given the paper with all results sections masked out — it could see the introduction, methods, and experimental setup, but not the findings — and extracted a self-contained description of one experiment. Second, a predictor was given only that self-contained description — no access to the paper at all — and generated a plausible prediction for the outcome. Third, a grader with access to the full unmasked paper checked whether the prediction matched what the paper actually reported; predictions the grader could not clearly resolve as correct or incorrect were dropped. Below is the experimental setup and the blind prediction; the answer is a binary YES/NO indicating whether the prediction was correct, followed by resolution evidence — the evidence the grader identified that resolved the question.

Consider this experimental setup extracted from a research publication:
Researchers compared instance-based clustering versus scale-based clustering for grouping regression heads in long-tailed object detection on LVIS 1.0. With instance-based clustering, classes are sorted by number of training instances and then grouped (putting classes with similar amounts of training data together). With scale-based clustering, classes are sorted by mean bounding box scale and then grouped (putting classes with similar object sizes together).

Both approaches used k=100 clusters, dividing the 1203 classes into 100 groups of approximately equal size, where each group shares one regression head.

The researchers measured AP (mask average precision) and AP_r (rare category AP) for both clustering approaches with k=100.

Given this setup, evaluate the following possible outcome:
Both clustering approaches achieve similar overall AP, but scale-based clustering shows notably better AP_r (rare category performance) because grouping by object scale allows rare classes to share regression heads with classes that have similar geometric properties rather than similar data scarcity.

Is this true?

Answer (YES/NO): NO